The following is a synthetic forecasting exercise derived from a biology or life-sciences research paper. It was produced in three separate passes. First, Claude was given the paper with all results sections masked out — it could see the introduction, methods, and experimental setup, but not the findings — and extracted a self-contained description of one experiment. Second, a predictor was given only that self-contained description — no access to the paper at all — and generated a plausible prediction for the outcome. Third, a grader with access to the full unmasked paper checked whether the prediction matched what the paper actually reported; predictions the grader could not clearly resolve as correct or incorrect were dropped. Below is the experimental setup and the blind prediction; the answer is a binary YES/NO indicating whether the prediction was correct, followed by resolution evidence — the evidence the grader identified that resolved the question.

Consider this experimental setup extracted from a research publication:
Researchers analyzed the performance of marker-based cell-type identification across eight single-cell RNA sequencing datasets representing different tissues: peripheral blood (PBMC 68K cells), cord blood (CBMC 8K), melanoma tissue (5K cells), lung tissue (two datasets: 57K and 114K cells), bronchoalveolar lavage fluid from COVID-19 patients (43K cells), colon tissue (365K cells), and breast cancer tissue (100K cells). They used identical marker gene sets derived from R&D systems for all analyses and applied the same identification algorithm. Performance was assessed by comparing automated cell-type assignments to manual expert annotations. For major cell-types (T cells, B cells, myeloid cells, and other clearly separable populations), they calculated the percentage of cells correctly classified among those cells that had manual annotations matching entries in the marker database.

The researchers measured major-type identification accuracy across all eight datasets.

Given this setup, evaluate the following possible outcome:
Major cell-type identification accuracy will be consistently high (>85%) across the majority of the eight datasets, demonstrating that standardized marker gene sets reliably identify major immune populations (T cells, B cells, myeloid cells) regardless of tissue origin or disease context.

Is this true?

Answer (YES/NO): YES